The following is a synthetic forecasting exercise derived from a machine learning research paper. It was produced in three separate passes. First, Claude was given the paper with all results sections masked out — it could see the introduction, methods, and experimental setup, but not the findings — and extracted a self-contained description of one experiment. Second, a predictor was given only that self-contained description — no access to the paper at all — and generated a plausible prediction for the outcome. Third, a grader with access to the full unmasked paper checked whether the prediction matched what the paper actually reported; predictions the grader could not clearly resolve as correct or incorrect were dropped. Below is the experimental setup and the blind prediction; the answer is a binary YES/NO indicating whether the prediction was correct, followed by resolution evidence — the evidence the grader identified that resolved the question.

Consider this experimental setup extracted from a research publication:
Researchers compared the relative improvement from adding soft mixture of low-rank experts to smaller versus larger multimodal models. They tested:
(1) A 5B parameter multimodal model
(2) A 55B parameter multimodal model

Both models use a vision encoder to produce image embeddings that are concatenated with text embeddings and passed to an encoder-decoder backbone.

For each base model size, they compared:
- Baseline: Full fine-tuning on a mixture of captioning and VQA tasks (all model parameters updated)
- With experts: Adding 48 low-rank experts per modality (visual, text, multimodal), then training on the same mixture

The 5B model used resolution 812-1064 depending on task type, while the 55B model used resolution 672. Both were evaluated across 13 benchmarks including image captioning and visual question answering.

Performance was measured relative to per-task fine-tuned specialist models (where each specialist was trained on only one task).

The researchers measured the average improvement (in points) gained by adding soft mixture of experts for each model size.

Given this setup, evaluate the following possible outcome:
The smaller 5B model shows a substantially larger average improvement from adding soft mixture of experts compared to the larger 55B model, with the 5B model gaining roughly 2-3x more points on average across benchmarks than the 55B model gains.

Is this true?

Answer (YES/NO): NO